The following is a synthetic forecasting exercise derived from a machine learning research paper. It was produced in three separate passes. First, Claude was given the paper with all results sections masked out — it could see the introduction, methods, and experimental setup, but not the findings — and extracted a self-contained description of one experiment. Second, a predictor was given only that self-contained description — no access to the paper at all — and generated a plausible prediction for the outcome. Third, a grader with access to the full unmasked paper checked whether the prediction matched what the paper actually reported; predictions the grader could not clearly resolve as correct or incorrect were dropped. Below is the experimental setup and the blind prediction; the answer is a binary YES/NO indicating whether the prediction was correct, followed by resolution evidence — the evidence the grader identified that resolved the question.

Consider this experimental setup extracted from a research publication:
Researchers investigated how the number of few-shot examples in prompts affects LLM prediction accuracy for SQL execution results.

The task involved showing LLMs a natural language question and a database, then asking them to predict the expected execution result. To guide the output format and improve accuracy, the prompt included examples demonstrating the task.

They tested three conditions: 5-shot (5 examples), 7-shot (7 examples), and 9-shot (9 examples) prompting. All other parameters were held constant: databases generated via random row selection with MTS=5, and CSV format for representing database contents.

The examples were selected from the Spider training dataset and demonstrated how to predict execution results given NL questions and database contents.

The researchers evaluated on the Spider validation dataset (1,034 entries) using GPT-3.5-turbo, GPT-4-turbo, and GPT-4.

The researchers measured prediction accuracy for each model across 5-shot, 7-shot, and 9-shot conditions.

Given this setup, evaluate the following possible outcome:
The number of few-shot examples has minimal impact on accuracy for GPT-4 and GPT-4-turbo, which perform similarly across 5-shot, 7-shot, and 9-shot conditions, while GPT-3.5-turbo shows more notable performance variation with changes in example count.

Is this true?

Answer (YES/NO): NO